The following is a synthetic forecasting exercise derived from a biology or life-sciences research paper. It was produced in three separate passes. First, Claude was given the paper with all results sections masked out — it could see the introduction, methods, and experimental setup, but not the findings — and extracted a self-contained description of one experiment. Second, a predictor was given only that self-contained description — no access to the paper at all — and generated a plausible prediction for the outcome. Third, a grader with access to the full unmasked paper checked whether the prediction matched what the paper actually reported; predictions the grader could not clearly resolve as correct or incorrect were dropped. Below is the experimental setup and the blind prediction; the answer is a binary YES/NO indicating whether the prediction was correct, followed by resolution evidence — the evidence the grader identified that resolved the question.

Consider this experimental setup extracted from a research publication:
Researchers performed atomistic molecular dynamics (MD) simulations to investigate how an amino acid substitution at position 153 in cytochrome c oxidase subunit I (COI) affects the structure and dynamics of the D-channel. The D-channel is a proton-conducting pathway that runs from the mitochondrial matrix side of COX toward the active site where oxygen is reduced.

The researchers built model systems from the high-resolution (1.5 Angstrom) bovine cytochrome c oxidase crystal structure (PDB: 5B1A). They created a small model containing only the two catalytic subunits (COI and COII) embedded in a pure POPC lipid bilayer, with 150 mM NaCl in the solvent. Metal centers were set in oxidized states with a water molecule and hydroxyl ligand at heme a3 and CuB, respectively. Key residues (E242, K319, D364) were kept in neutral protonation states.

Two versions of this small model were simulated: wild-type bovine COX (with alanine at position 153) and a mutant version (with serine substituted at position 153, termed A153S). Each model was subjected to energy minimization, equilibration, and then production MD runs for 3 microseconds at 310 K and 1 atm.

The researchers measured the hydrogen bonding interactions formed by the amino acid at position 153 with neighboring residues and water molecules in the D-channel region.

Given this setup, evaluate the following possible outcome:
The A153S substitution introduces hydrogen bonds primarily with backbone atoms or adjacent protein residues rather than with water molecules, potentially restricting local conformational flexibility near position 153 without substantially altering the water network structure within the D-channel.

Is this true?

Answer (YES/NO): NO